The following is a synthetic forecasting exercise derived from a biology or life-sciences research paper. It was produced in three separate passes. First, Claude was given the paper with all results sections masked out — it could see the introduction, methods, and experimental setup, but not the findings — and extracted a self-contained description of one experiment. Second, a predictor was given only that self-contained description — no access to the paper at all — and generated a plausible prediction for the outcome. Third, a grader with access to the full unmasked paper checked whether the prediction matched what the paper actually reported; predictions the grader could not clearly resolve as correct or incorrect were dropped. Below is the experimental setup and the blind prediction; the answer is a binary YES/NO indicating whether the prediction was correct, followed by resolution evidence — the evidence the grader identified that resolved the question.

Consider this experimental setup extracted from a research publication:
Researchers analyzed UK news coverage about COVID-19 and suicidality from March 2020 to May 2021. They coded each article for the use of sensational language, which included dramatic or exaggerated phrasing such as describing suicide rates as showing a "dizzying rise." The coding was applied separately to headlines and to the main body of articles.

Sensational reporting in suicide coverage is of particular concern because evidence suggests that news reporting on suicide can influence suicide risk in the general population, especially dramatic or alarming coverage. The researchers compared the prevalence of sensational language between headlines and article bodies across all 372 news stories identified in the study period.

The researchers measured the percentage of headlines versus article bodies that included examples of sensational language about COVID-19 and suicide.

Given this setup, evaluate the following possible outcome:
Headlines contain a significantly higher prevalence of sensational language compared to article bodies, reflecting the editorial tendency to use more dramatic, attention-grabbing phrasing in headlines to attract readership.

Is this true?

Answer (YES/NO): YES